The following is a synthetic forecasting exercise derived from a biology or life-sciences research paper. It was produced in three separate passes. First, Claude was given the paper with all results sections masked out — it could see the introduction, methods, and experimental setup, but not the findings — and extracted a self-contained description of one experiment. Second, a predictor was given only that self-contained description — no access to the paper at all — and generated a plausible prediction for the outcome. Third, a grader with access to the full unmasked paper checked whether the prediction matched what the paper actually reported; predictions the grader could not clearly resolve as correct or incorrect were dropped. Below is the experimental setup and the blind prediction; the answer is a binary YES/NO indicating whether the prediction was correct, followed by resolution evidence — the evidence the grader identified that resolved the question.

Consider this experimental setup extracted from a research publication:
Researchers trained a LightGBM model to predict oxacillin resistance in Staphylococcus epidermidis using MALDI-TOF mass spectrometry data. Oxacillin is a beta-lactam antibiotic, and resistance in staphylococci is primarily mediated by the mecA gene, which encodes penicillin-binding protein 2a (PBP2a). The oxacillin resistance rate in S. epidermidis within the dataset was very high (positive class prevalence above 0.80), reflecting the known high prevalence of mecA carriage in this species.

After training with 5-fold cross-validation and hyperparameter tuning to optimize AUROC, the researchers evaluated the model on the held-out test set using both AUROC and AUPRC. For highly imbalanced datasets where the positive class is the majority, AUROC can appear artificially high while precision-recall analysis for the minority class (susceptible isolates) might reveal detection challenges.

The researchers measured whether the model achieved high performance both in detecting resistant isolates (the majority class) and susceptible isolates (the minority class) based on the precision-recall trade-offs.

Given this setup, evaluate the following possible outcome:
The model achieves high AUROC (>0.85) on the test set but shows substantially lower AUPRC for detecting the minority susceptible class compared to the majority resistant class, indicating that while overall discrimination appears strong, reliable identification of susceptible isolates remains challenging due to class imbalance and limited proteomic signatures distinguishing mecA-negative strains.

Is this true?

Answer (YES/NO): NO